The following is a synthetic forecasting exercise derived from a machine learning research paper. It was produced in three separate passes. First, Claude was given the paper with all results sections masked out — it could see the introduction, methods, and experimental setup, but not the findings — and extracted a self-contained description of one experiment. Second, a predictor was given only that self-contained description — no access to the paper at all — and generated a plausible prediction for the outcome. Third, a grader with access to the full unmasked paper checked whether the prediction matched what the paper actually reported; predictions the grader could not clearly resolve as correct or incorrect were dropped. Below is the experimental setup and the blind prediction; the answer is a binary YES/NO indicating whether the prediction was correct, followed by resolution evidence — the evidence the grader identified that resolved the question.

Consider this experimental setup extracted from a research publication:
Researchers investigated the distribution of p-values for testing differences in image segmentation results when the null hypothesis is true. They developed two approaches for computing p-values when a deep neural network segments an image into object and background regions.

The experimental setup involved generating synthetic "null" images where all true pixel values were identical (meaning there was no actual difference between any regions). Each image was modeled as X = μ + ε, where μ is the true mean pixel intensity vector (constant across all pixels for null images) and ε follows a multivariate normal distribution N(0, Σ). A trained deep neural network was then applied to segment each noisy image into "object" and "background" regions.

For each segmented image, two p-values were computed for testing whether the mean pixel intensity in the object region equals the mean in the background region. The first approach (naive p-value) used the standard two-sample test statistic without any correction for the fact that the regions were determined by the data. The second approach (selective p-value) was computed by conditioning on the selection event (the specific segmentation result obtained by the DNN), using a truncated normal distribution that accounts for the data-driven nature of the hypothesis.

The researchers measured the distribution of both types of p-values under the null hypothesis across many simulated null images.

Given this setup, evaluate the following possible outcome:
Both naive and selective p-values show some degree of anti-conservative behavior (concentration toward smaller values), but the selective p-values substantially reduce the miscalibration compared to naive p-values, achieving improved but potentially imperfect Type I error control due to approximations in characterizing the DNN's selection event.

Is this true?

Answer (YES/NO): NO